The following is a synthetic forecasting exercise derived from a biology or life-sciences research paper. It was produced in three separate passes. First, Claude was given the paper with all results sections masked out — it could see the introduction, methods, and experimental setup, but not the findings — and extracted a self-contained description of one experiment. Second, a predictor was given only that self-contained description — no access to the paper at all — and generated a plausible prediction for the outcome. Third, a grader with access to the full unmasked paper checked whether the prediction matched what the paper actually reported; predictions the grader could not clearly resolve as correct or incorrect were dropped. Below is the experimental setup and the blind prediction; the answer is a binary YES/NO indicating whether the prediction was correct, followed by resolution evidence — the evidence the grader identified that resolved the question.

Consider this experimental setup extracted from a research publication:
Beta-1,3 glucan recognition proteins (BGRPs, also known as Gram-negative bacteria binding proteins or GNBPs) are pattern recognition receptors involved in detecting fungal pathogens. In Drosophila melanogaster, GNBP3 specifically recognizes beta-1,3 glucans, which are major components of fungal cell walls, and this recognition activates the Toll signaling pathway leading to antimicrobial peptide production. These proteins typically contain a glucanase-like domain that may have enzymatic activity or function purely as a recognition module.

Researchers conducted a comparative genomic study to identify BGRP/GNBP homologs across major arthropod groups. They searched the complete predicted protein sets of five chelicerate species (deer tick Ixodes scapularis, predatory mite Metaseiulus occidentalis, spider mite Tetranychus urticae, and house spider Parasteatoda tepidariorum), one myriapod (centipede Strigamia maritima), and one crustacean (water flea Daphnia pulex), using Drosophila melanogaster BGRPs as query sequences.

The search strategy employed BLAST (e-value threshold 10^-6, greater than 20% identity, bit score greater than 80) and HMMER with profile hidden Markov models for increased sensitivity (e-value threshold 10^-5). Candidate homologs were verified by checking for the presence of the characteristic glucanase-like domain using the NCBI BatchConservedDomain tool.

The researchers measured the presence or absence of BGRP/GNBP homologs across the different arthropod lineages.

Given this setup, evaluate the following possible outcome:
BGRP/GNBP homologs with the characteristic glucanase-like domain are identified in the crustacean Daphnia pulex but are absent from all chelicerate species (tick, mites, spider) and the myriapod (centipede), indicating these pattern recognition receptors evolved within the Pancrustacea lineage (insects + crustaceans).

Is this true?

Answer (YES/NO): NO